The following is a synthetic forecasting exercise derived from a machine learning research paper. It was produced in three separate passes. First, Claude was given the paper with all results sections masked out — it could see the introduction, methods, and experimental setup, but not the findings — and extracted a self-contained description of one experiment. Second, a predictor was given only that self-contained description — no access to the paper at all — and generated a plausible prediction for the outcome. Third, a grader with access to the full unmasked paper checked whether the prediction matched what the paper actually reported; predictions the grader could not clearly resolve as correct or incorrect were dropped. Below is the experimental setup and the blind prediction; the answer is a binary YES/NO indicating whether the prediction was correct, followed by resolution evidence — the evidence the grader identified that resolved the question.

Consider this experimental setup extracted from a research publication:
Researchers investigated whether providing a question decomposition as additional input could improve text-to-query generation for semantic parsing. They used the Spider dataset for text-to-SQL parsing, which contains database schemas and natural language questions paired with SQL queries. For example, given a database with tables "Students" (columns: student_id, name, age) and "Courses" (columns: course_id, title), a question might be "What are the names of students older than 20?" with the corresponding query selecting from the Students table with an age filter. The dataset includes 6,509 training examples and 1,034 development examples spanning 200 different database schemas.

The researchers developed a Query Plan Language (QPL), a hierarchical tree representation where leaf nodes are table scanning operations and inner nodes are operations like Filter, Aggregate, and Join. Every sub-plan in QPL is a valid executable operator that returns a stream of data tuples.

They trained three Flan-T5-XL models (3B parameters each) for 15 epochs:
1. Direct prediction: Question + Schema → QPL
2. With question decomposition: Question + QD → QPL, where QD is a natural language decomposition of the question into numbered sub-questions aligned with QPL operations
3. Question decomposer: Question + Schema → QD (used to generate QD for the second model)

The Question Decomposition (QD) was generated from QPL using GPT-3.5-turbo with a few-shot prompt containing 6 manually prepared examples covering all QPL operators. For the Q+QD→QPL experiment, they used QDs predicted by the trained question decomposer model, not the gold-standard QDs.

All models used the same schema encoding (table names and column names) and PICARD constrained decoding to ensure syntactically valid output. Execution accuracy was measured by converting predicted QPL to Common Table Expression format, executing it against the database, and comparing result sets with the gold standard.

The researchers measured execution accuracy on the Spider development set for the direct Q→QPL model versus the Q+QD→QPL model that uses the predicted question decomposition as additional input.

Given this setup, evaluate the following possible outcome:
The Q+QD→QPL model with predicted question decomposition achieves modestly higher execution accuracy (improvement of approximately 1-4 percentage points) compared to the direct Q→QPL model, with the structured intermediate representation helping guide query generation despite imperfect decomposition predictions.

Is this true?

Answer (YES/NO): NO